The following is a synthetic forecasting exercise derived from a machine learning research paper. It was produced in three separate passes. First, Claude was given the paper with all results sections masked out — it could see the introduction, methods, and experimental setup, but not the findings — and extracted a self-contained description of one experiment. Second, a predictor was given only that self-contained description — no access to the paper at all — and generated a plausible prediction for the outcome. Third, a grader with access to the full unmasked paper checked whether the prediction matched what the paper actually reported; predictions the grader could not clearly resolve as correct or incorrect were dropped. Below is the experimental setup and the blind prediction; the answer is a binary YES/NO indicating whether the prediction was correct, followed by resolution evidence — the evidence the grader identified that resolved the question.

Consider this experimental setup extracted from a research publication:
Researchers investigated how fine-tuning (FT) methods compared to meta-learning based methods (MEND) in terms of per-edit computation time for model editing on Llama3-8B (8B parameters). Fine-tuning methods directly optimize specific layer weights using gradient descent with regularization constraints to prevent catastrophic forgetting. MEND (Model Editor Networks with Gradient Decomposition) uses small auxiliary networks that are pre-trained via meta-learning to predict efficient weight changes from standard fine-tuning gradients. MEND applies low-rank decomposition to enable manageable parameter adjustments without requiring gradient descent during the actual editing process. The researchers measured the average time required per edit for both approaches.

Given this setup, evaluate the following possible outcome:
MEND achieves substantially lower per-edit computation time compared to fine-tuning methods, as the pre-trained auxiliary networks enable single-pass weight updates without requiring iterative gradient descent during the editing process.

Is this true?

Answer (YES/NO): YES